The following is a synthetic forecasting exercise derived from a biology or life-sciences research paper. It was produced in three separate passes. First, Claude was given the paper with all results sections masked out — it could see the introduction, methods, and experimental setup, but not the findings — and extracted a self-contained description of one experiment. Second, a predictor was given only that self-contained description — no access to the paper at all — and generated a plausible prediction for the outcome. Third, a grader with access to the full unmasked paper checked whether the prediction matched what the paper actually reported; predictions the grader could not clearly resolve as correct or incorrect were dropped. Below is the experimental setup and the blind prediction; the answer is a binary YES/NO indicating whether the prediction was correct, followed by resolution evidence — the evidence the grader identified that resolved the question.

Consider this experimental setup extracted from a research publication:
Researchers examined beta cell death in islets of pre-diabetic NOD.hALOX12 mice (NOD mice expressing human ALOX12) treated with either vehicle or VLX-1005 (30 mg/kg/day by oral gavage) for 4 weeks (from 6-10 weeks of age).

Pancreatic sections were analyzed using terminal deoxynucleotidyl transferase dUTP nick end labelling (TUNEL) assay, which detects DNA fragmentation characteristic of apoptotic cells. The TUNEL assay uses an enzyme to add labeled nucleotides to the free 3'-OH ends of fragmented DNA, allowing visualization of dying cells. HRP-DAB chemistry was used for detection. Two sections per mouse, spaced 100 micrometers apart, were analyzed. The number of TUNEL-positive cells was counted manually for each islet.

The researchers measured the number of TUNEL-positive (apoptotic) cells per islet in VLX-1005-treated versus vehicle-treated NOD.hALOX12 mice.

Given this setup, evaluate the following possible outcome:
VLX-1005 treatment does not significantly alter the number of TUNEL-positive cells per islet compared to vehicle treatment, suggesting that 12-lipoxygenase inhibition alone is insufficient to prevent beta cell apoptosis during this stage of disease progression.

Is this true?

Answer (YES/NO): NO